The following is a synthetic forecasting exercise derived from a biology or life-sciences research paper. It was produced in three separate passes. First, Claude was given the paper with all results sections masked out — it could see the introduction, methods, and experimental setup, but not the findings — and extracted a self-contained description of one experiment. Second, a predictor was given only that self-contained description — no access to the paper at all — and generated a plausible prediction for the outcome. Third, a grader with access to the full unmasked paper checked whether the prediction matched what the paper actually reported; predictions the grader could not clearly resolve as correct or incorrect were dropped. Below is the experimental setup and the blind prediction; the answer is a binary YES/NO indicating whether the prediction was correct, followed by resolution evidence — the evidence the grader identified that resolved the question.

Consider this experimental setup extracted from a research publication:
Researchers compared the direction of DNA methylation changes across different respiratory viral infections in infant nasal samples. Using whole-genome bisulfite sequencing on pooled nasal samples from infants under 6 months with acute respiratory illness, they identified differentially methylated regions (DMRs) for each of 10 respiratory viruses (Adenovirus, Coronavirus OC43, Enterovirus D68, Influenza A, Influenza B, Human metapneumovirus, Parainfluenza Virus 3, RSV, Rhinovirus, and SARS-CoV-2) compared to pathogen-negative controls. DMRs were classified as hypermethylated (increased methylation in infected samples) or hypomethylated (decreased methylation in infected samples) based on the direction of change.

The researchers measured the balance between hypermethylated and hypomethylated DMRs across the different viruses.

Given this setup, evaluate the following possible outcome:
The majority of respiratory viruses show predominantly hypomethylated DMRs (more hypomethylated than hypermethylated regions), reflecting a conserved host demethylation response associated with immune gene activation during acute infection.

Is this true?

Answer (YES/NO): NO